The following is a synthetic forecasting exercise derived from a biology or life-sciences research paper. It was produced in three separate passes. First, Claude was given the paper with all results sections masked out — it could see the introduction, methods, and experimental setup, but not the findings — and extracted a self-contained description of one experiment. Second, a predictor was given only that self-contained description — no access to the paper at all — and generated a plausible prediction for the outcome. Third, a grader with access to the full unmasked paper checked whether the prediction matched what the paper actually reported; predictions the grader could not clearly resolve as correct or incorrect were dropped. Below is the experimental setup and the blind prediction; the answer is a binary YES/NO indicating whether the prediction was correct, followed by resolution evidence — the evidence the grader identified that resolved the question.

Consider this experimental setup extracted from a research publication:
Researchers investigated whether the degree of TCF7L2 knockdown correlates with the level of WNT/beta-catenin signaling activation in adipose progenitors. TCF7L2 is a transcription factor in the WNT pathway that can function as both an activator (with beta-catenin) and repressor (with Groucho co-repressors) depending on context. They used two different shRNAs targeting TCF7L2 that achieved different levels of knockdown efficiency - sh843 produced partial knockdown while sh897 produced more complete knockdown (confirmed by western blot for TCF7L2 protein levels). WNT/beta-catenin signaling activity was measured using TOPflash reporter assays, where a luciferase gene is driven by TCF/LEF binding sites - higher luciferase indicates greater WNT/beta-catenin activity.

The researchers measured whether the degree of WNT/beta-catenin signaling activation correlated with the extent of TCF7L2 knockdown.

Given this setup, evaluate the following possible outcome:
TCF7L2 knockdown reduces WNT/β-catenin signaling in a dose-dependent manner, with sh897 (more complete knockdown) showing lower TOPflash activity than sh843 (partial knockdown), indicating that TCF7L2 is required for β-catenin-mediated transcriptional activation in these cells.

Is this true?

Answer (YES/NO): NO